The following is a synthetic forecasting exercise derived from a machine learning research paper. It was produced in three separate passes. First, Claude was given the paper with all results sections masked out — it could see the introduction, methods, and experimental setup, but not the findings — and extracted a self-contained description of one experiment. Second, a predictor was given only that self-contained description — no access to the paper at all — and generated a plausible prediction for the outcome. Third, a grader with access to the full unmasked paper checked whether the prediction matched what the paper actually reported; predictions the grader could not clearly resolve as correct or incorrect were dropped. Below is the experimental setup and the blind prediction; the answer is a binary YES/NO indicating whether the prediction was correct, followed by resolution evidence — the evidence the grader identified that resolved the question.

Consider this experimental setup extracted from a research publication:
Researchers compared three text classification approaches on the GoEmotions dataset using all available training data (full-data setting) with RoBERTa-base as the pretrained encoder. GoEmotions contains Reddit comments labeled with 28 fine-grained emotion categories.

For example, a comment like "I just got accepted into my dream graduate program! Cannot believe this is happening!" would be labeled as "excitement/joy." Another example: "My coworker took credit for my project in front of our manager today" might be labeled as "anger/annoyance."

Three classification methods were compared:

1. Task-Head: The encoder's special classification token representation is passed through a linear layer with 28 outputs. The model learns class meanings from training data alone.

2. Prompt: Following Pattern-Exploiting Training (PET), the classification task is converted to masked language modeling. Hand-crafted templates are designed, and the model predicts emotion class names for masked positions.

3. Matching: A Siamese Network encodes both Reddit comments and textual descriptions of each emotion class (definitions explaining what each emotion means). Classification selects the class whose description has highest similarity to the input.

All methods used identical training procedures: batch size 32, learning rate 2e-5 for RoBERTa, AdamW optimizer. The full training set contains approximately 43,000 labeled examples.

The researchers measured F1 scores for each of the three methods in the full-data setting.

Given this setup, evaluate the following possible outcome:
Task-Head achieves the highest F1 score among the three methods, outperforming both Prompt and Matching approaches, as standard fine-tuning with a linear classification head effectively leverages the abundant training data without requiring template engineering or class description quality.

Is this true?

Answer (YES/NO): NO